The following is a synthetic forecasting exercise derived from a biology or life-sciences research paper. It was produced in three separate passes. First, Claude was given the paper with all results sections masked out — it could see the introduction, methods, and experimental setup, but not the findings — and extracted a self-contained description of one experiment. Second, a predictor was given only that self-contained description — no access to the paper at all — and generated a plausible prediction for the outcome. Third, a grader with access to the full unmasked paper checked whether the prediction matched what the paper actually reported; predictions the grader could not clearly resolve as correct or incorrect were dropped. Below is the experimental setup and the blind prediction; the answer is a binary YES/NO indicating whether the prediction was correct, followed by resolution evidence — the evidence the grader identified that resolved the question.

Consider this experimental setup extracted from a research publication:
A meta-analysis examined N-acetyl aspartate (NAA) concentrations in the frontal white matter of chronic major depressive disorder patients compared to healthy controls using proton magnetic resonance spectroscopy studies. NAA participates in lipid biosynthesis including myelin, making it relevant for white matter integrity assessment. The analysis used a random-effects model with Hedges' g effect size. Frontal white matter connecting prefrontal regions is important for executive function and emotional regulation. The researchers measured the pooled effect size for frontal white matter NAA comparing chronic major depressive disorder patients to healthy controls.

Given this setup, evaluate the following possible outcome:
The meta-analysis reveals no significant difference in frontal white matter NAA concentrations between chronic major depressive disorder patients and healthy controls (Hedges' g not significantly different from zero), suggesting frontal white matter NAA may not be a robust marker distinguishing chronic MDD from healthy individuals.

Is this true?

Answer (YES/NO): NO